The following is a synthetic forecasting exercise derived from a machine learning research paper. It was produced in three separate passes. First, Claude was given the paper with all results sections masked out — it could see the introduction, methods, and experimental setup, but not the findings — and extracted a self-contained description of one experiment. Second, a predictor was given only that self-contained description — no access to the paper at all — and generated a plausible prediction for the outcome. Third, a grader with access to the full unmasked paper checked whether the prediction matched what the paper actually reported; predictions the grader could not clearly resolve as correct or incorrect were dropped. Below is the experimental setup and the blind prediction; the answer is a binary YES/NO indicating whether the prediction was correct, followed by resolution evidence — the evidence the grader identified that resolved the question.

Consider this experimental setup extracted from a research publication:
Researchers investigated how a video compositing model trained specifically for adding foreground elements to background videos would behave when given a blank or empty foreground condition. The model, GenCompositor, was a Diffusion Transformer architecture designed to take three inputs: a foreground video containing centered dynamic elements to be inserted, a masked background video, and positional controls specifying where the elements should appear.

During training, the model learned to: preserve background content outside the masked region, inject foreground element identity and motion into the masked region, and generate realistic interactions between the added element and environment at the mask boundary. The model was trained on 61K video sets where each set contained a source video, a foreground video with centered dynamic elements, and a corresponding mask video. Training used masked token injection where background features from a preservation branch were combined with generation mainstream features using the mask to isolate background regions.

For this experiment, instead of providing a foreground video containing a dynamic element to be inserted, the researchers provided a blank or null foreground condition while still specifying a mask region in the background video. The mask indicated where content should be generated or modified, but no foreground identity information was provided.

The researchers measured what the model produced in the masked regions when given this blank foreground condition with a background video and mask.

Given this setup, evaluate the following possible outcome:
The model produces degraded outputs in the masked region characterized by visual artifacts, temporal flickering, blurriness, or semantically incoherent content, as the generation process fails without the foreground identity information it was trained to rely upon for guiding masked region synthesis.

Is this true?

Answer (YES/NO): NO